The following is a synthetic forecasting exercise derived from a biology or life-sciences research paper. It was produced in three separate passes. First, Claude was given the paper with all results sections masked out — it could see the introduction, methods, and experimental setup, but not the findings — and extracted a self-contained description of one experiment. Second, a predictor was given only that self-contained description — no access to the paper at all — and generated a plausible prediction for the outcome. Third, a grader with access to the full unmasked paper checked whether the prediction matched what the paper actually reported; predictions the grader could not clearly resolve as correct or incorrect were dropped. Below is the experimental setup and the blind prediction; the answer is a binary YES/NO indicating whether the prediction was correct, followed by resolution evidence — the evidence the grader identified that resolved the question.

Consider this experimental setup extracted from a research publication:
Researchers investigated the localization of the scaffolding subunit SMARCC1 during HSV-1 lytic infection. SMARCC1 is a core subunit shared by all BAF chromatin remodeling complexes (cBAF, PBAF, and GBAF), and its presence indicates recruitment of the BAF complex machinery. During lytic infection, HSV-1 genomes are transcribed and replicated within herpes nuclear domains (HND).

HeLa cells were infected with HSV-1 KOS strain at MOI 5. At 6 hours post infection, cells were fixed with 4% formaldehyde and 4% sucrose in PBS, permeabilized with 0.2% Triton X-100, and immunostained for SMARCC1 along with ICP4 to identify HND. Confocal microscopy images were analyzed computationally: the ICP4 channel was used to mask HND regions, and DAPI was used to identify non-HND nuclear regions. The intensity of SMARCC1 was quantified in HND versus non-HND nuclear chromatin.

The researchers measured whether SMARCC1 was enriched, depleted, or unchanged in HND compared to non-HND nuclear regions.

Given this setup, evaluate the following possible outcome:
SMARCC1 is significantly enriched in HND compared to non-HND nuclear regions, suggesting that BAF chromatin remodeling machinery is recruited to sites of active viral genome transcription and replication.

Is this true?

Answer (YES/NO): YES